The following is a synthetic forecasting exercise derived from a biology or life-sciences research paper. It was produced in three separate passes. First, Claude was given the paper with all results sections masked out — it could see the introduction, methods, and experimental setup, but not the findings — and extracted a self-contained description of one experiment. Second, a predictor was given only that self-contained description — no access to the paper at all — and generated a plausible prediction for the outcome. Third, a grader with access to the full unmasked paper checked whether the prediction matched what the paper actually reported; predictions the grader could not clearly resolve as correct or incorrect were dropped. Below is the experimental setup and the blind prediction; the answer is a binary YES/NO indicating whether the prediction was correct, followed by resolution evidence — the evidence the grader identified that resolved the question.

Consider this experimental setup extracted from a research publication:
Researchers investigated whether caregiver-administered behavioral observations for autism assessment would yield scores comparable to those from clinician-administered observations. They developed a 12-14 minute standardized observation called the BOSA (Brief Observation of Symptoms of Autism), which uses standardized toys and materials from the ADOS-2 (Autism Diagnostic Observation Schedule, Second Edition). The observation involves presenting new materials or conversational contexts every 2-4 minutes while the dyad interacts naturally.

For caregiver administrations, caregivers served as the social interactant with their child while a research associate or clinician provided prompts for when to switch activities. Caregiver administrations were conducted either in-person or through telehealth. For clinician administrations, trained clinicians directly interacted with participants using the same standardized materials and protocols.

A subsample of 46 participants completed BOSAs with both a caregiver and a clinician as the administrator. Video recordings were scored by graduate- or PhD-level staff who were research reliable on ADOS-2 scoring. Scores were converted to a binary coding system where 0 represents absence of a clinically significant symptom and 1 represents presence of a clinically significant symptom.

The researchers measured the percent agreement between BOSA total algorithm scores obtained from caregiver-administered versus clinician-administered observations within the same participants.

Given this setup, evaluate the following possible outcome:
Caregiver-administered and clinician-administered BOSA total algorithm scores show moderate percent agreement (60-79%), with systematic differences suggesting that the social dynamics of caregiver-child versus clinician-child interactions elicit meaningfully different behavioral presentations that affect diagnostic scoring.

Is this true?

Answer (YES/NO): NO